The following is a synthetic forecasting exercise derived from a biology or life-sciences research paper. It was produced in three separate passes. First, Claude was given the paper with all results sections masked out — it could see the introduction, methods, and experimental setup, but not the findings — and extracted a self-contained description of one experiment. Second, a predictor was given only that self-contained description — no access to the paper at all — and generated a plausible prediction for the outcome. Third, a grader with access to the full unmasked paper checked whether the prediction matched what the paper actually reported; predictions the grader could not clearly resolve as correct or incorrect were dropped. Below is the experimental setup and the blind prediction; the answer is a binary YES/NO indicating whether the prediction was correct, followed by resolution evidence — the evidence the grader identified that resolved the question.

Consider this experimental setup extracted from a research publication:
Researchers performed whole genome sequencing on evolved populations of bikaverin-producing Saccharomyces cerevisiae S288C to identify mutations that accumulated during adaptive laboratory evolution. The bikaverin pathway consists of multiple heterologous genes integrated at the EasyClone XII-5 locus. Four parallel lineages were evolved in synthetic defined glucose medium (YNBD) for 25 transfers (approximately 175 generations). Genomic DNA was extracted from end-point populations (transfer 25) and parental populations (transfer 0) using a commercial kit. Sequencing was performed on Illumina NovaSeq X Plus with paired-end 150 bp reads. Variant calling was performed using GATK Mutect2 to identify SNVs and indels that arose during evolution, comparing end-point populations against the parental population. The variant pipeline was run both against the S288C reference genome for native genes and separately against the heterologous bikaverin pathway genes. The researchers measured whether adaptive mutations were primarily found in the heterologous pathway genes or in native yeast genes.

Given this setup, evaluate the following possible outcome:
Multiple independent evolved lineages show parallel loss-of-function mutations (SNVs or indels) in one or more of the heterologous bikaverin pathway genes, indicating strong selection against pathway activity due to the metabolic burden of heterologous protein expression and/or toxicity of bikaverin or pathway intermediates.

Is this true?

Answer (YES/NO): NO